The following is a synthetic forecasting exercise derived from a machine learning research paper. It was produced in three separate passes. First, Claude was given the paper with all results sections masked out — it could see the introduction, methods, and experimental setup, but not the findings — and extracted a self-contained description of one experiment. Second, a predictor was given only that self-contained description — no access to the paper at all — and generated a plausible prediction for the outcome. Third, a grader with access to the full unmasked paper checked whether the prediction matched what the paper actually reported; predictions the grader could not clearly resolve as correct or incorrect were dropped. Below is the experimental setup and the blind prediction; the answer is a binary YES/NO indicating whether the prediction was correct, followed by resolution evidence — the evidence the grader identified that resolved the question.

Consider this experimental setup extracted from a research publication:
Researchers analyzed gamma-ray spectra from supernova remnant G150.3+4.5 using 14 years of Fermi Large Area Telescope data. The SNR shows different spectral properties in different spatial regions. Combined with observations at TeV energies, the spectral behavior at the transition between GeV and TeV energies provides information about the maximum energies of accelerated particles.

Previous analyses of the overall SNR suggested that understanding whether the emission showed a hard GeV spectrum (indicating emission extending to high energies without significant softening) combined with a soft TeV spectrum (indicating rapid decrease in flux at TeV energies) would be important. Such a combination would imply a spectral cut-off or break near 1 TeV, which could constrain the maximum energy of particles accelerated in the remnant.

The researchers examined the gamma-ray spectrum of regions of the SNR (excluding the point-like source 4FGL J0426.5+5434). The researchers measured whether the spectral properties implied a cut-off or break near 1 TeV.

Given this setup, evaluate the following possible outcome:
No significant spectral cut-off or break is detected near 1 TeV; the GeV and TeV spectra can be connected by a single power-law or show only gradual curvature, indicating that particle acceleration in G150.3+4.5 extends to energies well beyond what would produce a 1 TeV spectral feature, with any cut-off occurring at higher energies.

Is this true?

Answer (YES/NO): NO